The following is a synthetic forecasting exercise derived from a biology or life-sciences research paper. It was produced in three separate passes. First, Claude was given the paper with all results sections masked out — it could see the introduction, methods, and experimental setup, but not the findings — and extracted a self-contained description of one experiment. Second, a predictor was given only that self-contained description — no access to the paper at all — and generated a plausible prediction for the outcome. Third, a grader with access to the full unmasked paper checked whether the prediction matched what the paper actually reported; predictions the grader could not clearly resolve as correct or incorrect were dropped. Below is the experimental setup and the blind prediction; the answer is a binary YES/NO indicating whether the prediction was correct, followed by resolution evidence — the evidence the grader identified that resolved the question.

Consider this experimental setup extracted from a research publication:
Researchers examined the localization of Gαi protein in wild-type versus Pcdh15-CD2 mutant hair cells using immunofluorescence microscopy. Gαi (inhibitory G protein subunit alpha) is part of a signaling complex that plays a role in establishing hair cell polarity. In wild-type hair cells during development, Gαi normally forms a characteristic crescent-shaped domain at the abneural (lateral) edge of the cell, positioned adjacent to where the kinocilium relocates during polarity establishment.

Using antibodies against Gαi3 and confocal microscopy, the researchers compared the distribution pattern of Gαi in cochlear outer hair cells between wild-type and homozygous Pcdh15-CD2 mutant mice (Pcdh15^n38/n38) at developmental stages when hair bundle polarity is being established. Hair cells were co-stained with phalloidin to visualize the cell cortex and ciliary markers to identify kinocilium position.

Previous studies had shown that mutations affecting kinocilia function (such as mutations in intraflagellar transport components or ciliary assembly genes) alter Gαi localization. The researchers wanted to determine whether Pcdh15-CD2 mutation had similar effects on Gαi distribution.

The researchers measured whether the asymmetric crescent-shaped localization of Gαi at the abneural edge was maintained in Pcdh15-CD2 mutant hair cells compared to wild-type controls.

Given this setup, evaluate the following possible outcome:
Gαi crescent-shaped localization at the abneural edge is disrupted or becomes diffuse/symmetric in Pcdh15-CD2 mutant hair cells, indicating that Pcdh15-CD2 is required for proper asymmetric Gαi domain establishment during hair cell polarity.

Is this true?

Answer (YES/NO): YES